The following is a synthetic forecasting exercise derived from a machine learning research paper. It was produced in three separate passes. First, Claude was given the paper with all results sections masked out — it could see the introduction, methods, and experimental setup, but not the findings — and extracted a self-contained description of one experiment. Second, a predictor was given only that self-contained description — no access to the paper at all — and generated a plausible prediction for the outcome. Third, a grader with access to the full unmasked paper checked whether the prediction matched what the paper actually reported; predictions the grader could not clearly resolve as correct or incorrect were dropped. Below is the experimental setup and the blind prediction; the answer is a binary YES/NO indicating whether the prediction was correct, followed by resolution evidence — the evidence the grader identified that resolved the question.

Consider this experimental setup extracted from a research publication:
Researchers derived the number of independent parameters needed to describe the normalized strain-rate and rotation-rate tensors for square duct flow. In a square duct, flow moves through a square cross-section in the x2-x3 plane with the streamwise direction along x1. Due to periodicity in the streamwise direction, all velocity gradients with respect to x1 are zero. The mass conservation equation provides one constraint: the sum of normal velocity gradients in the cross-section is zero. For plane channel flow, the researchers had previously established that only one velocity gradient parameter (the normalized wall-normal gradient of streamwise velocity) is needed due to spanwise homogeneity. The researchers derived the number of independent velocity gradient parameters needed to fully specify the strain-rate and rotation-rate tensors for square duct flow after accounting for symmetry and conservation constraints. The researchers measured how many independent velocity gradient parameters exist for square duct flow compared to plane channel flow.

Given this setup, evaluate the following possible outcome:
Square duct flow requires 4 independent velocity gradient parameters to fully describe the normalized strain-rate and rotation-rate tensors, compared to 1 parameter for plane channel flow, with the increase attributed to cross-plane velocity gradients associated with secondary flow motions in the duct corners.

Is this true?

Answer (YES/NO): NO